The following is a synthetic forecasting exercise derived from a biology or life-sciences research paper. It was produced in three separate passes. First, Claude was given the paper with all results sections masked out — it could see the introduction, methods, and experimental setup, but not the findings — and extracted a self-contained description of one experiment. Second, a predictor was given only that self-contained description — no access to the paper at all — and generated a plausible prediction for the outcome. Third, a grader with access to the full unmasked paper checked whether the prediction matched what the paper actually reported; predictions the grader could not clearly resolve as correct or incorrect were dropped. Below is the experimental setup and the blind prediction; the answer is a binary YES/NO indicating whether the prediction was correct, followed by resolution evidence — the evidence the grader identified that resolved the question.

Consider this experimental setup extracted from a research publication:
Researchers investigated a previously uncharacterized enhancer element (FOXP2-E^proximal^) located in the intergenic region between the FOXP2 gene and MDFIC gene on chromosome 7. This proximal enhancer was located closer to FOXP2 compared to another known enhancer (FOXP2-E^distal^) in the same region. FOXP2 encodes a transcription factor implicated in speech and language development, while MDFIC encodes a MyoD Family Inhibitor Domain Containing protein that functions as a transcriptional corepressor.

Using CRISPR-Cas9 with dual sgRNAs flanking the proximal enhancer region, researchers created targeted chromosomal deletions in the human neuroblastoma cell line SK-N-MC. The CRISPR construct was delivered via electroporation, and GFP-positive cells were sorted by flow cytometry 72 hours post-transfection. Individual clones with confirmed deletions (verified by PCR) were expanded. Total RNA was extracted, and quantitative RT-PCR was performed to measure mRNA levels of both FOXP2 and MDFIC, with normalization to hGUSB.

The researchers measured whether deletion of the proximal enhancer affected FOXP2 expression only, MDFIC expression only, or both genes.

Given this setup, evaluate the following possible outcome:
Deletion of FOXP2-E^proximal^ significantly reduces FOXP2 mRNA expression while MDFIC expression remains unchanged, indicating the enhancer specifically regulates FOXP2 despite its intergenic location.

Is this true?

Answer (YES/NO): NO